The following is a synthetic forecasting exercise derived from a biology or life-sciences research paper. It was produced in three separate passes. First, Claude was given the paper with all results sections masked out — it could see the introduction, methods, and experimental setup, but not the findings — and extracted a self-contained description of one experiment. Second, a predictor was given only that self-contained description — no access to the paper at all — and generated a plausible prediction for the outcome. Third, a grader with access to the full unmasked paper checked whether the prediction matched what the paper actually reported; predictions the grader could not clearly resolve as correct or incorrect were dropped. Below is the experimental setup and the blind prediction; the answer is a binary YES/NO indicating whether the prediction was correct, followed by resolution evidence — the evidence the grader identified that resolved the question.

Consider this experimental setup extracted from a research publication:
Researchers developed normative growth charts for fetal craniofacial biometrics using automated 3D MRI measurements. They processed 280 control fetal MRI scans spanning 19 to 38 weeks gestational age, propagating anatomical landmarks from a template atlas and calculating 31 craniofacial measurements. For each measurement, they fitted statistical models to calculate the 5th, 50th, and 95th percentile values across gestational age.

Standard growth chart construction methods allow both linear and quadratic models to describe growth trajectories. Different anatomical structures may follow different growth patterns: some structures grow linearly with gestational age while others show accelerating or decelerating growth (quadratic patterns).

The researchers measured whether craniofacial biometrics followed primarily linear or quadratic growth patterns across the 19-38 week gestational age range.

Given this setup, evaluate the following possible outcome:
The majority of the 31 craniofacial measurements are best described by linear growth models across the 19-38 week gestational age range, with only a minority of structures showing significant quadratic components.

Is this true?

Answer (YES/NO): NO